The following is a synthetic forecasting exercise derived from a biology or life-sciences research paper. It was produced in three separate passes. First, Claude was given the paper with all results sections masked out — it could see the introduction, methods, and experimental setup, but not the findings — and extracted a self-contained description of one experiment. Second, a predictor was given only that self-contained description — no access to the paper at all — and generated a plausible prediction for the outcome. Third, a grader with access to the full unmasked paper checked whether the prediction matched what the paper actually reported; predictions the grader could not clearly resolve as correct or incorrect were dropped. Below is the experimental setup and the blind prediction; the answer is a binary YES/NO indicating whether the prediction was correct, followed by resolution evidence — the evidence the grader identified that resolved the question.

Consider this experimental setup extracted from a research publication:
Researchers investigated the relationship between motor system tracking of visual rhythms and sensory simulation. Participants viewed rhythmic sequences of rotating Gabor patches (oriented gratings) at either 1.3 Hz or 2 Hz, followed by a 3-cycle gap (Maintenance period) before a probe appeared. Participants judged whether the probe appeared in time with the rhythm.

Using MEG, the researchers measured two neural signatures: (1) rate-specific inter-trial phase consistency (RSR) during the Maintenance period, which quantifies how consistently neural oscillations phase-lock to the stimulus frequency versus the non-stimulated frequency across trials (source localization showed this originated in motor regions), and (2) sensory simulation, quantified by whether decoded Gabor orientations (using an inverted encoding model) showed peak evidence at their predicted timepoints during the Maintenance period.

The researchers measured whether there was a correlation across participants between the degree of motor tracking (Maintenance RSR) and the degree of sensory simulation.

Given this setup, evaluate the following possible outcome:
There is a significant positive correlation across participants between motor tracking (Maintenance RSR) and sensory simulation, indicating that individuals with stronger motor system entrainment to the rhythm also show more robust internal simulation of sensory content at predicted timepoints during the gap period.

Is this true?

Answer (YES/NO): YES